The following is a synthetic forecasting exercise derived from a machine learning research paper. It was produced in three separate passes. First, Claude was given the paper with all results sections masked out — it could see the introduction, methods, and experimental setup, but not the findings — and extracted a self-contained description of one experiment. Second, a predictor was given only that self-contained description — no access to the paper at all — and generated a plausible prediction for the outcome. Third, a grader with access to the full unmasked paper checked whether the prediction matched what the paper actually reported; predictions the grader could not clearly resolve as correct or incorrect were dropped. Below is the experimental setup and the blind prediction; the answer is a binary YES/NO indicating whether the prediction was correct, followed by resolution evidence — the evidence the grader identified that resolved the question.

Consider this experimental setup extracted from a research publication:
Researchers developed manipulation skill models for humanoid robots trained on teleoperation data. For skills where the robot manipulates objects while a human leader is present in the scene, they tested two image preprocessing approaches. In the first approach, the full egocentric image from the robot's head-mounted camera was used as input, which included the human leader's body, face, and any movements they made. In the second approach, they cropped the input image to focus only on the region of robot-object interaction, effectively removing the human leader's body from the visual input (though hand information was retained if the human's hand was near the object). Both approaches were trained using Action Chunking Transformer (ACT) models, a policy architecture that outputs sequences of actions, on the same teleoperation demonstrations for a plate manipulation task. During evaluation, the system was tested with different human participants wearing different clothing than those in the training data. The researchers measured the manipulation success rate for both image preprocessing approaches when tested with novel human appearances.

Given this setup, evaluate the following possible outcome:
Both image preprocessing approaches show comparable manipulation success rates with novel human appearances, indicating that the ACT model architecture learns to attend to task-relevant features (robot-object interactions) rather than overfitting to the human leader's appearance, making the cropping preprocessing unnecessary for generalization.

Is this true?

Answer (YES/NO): NO